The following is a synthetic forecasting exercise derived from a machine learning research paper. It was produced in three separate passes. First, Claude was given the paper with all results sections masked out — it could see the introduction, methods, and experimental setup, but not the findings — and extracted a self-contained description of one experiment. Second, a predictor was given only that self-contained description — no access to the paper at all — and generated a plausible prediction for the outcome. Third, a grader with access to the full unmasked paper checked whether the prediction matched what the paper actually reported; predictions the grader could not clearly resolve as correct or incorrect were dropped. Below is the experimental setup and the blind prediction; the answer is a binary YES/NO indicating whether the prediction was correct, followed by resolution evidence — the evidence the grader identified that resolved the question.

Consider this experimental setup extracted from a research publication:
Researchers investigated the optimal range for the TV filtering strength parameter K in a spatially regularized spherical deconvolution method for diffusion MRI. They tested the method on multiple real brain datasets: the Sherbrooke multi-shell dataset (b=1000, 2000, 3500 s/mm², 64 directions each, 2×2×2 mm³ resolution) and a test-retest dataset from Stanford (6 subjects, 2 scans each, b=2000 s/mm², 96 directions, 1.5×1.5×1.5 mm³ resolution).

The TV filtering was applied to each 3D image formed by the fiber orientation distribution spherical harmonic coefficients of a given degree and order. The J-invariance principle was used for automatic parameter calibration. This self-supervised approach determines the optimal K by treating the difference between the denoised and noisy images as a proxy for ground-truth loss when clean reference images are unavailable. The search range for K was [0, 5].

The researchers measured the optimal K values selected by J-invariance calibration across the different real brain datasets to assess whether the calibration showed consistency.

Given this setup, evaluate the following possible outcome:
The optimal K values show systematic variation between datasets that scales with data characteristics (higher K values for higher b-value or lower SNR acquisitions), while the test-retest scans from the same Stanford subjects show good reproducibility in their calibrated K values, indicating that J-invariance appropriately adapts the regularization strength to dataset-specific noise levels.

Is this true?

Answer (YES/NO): NO